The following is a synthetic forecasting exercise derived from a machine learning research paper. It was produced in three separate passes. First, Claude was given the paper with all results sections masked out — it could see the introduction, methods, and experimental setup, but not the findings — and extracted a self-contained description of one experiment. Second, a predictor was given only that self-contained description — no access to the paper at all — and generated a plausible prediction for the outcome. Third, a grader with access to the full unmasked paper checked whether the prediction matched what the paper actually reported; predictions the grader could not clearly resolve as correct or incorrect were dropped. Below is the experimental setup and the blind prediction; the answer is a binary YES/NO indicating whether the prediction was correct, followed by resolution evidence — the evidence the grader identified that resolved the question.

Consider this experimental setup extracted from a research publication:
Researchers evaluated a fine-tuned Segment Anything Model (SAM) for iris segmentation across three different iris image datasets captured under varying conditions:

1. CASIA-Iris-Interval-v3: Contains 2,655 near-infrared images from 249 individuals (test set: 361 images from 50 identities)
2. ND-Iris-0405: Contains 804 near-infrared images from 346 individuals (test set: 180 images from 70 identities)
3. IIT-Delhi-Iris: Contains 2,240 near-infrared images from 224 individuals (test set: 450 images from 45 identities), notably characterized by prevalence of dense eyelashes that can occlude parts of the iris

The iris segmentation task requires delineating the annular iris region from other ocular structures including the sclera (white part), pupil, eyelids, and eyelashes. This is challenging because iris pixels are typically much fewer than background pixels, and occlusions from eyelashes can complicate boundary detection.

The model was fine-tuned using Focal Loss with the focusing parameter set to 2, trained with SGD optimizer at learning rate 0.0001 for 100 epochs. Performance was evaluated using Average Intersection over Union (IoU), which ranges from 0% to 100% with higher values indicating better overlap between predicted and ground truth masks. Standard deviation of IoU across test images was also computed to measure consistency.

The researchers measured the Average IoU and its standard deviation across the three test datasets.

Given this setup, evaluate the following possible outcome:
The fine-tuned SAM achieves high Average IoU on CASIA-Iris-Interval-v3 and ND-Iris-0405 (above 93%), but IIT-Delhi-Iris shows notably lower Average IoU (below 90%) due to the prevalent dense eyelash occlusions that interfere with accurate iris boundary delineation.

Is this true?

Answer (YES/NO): NO